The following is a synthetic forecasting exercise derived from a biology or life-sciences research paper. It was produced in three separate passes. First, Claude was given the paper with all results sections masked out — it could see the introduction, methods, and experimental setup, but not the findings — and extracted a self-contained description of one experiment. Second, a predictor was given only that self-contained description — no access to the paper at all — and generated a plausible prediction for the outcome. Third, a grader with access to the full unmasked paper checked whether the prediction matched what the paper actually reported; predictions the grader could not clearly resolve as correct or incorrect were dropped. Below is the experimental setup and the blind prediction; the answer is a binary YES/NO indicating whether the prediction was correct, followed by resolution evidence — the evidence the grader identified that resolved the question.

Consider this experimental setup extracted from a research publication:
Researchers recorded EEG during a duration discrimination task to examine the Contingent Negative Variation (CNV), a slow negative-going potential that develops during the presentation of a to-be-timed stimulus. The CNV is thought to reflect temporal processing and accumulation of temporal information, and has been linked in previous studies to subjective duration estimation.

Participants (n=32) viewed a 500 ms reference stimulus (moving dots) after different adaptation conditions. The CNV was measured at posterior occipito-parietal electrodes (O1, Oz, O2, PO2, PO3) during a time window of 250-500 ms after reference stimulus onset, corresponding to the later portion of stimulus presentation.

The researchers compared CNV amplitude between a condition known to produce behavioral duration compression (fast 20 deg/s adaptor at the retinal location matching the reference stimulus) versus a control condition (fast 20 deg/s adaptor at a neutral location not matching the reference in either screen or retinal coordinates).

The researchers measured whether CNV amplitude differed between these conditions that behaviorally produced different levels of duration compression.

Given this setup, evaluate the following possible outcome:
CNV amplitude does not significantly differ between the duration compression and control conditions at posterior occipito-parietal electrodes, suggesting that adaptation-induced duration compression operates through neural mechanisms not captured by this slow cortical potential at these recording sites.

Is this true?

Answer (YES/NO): NO